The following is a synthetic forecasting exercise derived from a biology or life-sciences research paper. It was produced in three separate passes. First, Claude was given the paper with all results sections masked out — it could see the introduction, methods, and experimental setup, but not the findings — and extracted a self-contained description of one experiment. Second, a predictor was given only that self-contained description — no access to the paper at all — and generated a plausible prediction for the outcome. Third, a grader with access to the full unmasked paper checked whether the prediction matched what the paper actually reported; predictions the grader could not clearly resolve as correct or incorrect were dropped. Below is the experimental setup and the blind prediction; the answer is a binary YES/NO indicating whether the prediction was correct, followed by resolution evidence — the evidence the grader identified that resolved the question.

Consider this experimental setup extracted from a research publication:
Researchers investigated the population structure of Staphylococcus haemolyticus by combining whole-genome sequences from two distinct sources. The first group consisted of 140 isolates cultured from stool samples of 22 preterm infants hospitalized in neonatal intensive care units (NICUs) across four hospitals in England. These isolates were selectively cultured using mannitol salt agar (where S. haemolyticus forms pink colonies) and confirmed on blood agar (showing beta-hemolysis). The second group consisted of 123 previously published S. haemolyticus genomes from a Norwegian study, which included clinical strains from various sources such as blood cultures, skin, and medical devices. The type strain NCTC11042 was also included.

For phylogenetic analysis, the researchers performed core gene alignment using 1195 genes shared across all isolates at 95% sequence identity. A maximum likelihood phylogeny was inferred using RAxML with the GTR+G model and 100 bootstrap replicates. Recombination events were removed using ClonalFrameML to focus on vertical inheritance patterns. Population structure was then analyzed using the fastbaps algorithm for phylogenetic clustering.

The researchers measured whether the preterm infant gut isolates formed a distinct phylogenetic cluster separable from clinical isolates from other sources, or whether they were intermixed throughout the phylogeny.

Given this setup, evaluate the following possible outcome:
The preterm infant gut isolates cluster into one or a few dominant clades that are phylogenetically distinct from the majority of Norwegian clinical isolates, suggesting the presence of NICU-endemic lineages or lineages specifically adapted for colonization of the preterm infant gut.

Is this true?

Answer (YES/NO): YES